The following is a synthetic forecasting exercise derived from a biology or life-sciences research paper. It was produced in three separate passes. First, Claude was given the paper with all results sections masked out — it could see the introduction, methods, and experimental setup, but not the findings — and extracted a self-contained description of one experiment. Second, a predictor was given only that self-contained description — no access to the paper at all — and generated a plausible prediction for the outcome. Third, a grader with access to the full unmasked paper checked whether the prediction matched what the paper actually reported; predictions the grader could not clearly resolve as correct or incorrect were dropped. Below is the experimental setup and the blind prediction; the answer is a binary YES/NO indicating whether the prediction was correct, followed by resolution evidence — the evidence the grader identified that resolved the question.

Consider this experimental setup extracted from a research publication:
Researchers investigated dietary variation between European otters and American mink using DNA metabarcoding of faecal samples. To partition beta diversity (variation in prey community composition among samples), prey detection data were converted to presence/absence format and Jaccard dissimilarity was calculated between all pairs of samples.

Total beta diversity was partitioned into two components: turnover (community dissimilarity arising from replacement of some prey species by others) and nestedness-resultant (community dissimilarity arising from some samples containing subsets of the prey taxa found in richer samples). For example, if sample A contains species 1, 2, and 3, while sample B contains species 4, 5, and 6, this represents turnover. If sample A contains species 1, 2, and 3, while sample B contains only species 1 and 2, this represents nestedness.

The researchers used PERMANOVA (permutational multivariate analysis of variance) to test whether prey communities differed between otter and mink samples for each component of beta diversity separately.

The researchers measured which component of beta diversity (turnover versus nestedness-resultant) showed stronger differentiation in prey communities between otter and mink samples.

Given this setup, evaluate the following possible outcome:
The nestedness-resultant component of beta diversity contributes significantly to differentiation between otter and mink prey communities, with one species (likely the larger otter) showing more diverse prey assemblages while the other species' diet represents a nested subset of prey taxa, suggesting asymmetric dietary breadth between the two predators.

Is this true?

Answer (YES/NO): NO